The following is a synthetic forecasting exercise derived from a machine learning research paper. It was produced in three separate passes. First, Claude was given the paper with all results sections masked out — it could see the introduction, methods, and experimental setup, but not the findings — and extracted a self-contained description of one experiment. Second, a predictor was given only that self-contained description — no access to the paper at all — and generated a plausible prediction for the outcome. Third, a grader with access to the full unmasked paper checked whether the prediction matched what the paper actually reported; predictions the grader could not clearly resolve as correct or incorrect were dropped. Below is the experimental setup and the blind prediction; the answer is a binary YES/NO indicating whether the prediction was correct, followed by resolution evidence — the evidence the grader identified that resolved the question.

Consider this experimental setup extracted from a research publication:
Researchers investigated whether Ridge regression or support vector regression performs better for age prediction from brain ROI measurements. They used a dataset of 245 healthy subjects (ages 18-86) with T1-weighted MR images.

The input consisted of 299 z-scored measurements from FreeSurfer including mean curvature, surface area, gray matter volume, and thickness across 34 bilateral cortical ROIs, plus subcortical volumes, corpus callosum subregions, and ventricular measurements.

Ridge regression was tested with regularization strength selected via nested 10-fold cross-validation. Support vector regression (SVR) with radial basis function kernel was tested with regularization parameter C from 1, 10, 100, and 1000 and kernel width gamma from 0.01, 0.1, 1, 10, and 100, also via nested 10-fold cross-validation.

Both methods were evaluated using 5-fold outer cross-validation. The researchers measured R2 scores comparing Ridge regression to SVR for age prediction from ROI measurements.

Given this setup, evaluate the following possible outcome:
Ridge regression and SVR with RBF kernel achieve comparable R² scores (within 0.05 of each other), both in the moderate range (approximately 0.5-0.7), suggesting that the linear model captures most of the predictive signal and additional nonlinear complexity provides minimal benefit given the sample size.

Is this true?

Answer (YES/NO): NO